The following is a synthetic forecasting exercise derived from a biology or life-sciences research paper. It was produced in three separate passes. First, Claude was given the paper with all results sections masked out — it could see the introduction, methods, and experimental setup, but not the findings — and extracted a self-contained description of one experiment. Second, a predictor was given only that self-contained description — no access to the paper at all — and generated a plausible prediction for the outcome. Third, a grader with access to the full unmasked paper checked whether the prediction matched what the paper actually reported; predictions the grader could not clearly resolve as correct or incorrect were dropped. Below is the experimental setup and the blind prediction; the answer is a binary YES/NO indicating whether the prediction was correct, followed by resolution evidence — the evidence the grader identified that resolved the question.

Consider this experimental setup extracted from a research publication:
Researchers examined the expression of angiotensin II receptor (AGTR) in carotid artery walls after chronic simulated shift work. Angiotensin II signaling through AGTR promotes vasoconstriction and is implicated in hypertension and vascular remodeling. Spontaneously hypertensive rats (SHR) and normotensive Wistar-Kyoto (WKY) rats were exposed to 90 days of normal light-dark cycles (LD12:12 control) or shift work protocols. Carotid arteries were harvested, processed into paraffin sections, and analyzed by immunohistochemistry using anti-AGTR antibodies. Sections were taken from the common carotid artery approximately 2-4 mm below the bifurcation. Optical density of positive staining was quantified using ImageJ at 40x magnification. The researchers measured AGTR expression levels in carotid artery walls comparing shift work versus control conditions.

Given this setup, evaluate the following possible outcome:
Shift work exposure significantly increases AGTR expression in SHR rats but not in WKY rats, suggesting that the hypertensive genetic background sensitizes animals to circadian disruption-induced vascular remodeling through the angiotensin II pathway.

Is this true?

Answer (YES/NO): NO